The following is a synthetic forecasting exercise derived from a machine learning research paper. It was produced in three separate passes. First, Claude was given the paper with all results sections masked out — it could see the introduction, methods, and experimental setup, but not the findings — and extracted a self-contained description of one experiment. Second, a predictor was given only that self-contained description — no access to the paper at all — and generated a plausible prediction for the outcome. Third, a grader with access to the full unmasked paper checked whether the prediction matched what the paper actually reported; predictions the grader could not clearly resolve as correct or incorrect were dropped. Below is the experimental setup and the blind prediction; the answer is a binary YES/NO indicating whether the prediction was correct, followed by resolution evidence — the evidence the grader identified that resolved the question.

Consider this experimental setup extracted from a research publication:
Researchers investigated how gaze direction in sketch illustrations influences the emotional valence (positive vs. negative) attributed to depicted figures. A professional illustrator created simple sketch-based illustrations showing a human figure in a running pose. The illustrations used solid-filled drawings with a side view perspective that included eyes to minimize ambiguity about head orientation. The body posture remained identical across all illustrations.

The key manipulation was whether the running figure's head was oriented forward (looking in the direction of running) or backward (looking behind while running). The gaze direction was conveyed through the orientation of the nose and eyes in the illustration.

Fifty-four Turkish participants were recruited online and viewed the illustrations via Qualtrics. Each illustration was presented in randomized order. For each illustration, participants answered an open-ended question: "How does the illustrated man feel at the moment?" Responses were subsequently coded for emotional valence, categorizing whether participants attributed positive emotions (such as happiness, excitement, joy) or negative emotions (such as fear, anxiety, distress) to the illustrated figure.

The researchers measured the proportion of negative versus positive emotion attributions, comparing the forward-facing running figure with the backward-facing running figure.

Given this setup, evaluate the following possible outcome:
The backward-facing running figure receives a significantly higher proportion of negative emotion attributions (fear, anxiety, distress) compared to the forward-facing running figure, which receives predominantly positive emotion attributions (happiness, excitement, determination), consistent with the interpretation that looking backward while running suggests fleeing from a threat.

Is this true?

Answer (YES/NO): NO